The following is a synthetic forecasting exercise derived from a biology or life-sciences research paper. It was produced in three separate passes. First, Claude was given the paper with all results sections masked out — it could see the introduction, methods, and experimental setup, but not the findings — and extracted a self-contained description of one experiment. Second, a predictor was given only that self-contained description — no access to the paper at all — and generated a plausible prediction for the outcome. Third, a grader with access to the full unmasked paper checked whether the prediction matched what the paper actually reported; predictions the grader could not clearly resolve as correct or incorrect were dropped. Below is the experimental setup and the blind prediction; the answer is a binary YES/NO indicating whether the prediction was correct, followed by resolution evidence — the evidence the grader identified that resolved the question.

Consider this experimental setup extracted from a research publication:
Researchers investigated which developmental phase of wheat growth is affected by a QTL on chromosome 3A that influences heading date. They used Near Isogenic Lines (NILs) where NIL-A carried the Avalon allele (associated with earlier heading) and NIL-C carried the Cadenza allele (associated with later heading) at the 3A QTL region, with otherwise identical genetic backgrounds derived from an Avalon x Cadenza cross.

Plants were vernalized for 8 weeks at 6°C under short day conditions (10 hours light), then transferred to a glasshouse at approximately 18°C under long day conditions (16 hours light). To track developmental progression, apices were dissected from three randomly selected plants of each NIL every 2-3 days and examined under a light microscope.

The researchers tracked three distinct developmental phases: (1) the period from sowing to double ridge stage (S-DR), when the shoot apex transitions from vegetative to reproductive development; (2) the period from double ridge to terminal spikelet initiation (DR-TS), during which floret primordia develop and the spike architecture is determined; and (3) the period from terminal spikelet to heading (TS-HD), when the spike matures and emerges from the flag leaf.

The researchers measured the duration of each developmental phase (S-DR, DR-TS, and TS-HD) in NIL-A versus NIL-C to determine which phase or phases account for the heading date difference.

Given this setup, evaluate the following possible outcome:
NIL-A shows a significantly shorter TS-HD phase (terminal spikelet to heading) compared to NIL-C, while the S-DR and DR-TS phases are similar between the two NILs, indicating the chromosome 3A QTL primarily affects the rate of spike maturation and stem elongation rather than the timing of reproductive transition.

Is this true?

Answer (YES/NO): NO